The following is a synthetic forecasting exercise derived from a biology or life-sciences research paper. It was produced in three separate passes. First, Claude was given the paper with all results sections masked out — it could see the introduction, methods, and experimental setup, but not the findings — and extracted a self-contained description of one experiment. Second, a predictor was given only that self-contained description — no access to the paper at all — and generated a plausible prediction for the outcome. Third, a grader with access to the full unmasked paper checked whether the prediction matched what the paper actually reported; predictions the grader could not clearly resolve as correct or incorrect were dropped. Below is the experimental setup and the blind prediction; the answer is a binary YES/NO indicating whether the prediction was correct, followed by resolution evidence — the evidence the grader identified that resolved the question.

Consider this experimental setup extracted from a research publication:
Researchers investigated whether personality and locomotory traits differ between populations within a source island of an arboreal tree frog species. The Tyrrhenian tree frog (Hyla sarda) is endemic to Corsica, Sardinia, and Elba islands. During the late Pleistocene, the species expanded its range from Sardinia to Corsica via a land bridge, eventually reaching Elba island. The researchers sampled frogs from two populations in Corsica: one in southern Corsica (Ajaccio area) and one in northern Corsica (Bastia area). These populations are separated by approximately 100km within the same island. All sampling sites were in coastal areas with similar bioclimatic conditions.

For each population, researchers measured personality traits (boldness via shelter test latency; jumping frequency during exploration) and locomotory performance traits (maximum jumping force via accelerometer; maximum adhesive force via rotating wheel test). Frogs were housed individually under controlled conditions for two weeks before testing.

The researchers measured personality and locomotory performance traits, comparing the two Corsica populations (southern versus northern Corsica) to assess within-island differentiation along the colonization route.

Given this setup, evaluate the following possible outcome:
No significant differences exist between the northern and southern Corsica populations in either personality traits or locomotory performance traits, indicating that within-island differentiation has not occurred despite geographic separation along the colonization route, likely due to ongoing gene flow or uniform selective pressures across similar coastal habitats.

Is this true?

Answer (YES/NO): YES